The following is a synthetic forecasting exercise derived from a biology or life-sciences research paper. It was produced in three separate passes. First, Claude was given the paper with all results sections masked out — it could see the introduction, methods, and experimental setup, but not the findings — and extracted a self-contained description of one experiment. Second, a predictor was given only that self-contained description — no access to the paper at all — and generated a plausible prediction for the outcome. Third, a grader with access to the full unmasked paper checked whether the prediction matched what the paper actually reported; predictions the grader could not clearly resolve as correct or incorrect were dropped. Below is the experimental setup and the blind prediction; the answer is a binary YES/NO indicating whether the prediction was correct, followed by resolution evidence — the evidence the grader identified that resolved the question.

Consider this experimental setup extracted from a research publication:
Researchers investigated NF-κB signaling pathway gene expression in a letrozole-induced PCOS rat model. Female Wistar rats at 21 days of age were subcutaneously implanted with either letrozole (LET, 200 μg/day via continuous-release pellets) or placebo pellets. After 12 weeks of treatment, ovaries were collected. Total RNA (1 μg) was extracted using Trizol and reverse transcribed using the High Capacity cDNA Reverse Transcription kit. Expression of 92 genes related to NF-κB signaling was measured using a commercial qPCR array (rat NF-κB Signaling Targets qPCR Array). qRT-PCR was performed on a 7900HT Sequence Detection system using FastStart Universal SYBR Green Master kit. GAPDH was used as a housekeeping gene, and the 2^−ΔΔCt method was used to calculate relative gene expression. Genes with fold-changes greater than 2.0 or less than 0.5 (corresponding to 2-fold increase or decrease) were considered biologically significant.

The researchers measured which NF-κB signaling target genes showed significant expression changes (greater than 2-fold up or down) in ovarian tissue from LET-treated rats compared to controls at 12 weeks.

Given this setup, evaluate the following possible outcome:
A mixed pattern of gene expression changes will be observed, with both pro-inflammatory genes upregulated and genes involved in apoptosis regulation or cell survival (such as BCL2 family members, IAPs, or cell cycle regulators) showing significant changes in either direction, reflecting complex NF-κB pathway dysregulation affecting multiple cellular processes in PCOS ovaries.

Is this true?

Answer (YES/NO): NO